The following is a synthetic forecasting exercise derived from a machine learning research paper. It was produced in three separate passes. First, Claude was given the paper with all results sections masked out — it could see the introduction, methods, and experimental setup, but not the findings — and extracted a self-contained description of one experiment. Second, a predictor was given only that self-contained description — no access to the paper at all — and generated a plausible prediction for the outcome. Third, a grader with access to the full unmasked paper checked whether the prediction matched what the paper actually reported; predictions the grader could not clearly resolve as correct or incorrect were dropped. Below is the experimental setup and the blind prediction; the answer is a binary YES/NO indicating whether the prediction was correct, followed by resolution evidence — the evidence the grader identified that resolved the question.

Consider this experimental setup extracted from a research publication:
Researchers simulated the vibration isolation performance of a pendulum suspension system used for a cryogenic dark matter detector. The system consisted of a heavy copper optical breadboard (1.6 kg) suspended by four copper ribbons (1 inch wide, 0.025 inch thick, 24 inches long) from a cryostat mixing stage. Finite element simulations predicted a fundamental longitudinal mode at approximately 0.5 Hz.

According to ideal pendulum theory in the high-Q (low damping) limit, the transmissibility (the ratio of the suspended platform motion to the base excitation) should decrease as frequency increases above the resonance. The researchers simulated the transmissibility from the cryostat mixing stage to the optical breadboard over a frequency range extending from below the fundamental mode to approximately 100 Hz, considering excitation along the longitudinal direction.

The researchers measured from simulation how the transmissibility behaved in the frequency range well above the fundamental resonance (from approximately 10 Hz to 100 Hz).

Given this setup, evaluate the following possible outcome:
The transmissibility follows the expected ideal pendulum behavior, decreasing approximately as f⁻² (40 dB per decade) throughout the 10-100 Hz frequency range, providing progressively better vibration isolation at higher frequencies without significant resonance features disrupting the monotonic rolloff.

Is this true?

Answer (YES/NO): NO